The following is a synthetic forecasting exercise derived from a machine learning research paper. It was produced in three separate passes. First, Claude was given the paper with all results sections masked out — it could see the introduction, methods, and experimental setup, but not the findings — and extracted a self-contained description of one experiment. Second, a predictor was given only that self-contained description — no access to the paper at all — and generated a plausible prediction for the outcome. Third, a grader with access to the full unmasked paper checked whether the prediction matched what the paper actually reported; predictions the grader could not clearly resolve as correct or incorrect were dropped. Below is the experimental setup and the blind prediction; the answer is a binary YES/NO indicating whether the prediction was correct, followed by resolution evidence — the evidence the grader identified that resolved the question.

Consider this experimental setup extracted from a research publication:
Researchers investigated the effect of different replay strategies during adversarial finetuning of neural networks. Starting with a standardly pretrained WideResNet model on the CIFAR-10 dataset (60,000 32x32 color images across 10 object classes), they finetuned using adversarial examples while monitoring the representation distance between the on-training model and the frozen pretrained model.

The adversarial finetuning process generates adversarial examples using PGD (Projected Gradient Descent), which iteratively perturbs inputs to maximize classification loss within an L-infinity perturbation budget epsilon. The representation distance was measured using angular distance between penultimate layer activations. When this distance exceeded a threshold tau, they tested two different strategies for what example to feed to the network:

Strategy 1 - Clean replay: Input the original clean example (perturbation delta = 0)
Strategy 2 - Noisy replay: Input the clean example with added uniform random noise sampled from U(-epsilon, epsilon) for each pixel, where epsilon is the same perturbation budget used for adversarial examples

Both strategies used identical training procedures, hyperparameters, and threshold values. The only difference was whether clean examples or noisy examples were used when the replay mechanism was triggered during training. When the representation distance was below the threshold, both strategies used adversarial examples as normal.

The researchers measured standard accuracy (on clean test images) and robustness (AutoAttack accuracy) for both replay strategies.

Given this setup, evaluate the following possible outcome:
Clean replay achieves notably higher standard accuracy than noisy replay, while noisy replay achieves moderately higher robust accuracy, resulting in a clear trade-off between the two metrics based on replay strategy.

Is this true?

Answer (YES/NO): NO